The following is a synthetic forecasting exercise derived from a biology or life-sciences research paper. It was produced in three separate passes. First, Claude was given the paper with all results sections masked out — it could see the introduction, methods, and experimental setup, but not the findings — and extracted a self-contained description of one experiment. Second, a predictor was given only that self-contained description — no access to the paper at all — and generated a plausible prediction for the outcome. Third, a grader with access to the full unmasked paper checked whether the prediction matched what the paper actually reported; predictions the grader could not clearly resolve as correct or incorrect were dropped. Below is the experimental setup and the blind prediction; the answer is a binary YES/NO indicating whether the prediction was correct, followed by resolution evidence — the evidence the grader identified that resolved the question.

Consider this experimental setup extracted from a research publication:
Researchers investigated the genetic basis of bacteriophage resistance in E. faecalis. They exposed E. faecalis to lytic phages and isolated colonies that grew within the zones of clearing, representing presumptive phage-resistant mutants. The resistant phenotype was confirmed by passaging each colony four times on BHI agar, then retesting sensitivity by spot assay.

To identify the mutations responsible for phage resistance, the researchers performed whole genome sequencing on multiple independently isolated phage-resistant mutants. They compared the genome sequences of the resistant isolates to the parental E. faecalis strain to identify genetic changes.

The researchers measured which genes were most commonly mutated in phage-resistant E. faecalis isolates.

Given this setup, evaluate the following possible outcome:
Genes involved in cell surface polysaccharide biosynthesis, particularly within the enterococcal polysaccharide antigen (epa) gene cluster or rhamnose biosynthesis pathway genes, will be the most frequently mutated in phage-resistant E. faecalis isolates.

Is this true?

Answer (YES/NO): YES